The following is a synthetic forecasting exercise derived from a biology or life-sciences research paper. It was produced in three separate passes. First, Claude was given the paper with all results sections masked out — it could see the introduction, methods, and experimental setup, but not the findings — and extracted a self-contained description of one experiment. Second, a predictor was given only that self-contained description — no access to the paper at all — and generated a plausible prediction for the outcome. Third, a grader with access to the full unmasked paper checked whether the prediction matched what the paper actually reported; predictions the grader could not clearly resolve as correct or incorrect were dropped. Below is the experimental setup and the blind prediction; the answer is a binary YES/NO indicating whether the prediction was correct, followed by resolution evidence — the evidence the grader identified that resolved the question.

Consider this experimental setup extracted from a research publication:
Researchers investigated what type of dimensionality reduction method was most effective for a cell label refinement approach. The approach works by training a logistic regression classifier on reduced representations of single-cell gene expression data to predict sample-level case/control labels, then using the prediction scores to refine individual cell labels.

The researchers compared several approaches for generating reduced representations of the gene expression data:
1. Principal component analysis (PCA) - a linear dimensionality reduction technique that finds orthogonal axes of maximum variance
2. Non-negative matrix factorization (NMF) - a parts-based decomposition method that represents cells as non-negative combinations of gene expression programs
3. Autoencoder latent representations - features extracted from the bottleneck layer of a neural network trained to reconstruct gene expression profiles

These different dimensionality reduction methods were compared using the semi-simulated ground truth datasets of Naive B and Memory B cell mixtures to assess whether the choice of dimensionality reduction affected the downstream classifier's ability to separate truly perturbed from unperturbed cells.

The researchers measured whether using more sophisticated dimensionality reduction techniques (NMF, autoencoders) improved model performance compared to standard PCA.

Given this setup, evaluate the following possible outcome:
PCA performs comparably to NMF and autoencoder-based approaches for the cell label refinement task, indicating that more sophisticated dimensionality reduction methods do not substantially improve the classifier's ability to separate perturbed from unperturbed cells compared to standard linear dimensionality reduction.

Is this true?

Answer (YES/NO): YES